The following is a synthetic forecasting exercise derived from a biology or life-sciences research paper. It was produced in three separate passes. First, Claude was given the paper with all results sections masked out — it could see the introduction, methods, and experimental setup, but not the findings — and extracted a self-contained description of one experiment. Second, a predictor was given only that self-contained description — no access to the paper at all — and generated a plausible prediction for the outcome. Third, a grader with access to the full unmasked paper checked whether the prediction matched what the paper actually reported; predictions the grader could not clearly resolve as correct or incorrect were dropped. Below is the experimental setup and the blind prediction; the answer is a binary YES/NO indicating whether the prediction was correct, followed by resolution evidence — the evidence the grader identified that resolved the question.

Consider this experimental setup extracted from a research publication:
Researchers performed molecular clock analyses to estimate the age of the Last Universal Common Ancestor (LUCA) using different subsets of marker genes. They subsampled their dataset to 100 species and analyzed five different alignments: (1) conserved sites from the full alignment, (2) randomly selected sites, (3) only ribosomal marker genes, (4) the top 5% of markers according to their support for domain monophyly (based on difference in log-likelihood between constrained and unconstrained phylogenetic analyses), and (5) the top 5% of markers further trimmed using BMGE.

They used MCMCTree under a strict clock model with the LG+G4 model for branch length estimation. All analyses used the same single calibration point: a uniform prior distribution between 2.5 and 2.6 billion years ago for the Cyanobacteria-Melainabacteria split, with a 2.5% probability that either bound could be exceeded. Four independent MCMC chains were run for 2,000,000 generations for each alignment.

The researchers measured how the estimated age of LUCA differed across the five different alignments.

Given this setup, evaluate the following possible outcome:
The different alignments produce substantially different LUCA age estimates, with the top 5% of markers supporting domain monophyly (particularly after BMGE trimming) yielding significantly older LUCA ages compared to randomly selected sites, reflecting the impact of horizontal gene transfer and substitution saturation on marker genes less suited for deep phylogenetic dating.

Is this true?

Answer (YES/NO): YES